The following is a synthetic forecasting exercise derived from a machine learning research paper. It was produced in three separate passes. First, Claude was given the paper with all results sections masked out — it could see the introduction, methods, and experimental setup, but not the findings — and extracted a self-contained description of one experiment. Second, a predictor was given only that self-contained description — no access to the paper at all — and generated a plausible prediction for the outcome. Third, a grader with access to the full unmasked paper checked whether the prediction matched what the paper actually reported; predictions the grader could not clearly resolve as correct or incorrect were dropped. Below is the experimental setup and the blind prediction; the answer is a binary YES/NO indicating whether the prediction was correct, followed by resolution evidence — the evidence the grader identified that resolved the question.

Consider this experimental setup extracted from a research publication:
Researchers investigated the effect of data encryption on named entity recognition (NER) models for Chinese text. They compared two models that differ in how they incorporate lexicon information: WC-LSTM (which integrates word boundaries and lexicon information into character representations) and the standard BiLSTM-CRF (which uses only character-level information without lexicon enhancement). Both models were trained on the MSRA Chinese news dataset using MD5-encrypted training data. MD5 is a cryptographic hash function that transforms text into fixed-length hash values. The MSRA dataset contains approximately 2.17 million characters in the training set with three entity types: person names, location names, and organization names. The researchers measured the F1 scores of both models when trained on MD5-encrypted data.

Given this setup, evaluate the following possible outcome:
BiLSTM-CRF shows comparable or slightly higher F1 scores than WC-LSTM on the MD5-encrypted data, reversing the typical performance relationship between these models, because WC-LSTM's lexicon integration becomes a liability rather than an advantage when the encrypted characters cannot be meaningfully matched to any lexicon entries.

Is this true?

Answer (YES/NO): YES